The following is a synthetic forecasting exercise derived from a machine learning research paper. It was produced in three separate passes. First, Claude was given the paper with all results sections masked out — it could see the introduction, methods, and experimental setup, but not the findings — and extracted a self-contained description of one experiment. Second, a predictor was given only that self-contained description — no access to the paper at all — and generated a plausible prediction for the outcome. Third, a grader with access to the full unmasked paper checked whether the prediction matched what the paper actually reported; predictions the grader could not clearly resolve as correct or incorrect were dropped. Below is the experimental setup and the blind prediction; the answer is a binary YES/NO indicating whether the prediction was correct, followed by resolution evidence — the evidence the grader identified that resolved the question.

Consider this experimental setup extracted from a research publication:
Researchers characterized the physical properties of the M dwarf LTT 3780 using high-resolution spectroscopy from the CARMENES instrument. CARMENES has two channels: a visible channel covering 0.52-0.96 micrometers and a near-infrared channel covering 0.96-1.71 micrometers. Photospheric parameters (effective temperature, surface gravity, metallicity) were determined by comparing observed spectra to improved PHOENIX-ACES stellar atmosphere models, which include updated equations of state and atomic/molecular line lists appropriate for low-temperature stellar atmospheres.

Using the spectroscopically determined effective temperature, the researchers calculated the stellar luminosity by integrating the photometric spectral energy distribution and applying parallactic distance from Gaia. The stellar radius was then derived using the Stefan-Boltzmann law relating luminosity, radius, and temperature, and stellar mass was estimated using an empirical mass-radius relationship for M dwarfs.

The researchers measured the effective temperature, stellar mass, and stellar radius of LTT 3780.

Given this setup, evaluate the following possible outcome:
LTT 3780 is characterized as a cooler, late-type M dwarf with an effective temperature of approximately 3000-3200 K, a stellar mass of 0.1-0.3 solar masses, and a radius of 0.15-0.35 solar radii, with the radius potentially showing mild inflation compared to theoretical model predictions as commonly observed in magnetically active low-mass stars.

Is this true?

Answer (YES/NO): NO